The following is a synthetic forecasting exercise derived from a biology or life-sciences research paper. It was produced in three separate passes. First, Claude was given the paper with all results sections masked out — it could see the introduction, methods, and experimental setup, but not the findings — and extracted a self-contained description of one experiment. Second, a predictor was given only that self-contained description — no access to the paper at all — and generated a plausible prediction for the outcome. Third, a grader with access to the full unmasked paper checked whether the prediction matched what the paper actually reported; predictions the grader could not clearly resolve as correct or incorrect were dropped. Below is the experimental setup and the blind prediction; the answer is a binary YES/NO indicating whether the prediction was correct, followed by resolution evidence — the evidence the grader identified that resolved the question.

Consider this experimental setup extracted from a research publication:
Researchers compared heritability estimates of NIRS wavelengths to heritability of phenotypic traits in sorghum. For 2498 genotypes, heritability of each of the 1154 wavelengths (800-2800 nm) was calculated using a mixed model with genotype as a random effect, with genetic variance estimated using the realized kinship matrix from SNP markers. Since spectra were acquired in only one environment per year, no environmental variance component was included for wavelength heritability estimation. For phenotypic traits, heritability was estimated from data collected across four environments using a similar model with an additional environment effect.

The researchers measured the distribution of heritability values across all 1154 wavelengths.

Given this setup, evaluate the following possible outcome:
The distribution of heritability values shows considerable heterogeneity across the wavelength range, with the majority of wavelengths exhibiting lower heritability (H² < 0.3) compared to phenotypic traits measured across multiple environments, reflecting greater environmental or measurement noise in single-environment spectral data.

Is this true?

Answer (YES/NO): NO